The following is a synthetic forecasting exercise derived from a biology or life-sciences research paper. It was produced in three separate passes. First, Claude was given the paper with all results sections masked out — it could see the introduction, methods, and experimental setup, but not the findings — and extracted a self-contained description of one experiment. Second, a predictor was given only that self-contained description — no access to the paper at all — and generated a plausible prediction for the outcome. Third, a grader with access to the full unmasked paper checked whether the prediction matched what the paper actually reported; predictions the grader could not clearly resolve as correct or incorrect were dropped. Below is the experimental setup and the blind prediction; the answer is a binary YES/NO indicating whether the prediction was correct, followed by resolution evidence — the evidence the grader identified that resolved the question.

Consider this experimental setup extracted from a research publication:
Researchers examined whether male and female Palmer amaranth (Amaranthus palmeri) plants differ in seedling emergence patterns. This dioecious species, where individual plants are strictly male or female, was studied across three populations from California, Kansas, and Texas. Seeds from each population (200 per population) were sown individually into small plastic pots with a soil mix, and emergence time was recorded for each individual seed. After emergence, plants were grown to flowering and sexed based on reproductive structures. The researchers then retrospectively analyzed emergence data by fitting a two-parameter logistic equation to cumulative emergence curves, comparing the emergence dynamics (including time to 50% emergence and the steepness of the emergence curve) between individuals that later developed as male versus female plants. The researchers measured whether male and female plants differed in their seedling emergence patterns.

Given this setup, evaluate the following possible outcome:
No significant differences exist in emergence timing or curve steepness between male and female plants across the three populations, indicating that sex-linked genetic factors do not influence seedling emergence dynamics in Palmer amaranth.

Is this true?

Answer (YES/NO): YES